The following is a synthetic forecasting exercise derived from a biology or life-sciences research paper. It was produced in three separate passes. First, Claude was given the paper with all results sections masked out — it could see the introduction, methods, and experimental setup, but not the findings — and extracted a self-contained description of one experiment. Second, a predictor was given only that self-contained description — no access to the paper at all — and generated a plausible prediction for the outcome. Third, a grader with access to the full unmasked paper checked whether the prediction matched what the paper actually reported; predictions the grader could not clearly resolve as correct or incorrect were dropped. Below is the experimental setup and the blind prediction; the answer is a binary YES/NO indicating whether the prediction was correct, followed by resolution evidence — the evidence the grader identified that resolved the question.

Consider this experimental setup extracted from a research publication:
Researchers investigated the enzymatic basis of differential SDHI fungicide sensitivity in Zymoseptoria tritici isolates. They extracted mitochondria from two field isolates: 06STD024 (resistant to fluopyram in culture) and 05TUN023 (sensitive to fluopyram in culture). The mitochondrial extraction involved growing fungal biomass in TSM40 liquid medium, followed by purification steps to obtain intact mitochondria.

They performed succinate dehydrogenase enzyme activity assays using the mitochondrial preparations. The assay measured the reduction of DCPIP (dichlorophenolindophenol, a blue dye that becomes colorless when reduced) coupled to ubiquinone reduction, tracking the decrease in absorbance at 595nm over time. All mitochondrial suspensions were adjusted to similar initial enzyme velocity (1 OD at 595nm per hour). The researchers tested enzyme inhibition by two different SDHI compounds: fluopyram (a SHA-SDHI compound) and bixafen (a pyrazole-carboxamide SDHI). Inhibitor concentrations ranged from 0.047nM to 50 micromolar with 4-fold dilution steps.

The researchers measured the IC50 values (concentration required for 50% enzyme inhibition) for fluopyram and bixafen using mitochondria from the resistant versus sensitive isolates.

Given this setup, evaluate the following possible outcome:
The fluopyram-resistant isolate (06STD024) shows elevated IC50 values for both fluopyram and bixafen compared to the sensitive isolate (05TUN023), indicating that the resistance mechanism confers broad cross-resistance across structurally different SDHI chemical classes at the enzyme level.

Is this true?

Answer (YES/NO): NO